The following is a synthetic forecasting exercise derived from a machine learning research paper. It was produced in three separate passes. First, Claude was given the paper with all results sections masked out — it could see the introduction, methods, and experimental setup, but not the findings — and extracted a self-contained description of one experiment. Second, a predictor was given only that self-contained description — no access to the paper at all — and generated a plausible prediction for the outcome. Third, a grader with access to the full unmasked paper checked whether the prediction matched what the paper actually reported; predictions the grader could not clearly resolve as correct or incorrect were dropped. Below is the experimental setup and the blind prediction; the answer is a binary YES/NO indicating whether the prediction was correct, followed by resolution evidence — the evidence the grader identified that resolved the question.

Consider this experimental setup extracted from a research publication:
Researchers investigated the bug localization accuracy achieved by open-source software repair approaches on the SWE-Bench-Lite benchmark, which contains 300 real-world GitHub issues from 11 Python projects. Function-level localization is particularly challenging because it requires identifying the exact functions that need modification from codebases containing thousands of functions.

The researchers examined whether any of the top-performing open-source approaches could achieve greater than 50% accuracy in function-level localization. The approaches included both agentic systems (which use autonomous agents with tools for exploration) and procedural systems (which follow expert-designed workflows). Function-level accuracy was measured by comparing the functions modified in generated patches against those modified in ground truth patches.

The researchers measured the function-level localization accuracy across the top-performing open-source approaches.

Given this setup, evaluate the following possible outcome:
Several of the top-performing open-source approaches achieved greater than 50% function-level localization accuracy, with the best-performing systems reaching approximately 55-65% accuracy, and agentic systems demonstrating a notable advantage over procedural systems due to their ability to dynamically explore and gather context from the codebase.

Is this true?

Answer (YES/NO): NO